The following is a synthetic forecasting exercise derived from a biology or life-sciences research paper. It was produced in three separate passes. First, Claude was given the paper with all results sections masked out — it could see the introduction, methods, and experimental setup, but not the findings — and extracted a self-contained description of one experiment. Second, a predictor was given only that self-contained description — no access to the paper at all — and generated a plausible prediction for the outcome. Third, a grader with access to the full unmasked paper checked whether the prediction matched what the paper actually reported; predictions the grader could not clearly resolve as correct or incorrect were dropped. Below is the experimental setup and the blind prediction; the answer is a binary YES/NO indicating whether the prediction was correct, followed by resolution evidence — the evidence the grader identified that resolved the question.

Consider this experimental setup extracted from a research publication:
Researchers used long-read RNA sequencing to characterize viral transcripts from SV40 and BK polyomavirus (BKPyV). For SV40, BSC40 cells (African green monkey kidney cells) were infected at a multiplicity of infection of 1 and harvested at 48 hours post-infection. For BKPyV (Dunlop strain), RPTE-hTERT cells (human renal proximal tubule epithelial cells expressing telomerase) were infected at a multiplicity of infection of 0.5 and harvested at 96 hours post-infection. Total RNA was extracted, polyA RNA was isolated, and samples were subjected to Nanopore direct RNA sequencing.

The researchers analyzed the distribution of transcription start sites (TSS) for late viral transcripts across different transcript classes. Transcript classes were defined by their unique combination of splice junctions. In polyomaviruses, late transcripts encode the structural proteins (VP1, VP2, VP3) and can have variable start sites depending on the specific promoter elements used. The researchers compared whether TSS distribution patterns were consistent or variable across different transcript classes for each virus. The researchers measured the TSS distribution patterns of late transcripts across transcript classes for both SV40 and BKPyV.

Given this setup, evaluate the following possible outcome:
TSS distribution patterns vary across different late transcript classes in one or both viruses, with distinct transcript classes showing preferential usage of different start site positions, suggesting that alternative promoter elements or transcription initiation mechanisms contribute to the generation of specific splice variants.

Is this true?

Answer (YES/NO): YES